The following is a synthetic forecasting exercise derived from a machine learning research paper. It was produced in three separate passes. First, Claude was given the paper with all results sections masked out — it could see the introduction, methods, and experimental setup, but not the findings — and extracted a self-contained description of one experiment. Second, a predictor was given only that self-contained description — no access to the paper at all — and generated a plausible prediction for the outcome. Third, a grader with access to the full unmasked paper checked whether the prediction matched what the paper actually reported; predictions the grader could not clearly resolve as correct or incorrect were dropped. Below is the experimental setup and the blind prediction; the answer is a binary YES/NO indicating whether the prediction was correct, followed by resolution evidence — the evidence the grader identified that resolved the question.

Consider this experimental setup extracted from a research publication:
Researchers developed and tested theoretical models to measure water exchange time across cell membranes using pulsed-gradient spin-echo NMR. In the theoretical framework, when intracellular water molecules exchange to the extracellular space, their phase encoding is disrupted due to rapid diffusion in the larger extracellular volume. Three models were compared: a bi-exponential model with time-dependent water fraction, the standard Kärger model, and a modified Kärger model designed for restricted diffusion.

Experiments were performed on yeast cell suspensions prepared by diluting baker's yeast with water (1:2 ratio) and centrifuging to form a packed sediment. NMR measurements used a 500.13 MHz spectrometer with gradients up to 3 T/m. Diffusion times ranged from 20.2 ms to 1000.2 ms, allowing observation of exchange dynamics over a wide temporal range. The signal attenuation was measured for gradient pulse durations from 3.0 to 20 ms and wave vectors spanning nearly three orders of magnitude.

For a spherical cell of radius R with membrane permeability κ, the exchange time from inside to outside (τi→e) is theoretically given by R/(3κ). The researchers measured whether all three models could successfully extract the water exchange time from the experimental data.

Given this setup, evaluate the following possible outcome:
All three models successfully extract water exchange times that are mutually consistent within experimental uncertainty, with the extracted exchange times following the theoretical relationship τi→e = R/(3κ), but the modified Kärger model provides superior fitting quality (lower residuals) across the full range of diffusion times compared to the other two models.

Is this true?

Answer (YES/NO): NO